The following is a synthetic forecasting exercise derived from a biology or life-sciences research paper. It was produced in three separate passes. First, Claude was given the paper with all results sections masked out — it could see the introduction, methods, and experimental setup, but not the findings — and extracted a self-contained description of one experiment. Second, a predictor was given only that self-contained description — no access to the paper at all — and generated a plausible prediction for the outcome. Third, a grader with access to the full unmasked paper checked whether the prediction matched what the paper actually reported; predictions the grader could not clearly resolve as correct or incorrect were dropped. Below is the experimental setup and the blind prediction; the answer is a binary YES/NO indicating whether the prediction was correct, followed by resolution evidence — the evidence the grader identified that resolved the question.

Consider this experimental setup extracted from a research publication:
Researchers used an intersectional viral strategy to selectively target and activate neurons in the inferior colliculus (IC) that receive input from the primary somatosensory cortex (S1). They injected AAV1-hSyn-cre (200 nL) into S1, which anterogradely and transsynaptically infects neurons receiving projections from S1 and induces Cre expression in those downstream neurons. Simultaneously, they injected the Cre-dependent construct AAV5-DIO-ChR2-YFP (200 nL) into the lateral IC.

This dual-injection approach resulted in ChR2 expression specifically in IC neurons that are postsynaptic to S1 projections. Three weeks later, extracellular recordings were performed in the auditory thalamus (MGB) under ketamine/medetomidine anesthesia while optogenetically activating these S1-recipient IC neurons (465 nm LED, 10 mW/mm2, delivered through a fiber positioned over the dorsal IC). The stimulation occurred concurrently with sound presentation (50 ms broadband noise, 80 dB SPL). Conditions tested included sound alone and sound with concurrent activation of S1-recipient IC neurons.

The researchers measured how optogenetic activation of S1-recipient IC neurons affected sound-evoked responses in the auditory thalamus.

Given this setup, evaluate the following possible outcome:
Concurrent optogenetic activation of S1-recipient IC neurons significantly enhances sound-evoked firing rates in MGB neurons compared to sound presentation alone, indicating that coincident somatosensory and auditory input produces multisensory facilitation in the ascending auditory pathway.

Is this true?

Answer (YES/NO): NO